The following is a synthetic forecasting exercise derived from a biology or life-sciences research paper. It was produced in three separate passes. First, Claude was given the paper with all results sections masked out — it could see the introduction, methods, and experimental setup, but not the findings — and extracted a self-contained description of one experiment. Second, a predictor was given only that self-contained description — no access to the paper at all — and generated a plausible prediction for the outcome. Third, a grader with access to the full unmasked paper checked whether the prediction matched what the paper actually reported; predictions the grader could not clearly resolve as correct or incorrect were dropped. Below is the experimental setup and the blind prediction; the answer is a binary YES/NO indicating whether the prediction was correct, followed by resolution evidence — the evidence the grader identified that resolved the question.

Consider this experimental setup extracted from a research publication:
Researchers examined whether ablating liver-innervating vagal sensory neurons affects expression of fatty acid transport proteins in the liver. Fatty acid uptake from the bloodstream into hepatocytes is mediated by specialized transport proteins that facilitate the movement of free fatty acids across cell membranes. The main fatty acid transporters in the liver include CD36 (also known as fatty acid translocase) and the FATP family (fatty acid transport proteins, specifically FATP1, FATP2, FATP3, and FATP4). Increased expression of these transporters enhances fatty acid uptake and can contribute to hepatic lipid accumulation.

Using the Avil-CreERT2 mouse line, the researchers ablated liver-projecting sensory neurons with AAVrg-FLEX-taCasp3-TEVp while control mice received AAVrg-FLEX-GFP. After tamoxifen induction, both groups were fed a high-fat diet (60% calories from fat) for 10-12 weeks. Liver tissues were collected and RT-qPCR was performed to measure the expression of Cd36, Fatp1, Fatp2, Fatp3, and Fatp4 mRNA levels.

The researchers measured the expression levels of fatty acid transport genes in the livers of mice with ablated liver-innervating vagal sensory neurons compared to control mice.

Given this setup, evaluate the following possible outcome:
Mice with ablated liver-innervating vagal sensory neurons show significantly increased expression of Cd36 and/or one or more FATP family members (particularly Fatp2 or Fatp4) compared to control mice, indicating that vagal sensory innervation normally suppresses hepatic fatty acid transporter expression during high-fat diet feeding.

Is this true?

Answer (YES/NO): NO